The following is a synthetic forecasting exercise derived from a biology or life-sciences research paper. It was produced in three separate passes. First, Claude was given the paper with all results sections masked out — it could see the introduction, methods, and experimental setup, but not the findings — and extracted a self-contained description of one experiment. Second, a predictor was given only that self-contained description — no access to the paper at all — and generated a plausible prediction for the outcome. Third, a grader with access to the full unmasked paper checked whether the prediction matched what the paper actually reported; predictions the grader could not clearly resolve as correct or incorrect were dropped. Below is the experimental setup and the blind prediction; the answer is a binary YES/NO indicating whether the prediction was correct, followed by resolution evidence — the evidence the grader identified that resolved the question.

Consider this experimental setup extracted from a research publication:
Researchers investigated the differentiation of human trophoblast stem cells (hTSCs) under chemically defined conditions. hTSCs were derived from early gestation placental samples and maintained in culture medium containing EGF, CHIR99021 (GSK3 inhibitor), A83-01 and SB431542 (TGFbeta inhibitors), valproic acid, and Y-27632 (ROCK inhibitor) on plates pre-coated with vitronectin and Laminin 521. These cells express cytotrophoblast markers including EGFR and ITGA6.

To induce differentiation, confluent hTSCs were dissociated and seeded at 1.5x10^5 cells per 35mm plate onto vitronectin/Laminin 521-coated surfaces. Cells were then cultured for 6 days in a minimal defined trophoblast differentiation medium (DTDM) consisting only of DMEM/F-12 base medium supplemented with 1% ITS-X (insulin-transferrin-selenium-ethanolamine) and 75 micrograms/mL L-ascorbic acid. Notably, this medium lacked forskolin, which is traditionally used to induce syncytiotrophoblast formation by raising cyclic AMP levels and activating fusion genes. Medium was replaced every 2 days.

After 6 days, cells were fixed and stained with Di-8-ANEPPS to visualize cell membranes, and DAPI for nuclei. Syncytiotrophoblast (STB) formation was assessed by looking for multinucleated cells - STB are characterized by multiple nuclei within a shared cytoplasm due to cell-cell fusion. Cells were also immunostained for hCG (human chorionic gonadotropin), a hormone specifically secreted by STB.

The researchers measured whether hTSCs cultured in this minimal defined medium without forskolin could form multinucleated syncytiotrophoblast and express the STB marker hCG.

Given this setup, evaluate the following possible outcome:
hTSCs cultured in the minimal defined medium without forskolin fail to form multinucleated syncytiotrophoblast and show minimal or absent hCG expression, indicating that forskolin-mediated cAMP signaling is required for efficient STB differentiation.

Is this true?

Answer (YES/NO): NO